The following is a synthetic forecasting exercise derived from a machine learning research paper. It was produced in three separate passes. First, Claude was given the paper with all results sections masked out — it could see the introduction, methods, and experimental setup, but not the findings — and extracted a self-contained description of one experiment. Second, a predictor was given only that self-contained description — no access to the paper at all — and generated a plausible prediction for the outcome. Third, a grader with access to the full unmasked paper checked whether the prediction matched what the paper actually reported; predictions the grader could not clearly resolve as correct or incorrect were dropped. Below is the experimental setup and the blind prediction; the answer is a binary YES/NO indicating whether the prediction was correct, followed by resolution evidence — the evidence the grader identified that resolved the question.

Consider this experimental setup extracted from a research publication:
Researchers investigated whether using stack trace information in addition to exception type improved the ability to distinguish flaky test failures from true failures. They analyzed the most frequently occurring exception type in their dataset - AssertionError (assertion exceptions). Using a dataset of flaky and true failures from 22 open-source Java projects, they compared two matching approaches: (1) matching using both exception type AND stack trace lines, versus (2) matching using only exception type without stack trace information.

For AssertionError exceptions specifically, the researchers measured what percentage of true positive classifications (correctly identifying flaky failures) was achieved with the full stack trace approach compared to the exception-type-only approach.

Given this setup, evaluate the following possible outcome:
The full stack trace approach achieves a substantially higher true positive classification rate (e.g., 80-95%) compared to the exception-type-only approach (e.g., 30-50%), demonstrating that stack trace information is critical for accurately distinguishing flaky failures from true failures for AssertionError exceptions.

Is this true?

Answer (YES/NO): NO